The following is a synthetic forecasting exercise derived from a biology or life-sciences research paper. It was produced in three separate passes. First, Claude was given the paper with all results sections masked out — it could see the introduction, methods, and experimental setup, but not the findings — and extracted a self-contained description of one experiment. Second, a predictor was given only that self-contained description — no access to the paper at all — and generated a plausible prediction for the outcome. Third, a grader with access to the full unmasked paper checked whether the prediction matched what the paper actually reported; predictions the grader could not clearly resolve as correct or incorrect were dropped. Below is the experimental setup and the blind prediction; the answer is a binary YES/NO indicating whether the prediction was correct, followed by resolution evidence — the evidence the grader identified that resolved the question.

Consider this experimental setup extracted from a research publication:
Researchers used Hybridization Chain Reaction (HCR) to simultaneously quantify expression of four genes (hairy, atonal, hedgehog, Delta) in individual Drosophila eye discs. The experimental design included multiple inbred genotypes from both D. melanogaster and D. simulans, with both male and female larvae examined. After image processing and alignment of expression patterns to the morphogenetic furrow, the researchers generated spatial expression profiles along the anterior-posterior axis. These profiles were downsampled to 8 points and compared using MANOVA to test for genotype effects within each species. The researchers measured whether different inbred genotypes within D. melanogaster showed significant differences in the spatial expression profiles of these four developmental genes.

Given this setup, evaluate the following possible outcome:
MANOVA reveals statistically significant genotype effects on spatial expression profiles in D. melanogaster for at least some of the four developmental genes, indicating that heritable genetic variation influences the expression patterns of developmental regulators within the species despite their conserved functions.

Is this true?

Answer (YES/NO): YES